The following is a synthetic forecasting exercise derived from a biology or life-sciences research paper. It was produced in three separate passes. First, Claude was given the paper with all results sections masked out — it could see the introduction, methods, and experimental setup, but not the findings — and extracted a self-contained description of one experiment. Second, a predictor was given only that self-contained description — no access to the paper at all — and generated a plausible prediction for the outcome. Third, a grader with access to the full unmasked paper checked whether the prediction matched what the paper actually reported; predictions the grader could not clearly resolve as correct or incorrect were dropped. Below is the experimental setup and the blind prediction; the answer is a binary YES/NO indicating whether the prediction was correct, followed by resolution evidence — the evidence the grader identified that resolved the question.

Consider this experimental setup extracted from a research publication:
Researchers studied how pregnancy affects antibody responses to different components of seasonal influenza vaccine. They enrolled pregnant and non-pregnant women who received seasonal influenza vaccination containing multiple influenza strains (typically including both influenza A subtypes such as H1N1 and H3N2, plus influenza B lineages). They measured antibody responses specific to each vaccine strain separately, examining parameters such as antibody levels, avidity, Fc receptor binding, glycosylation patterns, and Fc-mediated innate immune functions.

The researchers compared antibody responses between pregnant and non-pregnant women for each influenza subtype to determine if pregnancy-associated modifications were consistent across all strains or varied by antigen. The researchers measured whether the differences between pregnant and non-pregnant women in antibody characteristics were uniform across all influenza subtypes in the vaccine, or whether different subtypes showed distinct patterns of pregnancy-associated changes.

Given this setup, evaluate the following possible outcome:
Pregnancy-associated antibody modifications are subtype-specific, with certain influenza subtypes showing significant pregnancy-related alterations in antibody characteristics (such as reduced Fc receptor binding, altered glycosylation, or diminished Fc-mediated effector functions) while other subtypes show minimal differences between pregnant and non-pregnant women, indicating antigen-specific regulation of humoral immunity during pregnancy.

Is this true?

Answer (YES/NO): YES